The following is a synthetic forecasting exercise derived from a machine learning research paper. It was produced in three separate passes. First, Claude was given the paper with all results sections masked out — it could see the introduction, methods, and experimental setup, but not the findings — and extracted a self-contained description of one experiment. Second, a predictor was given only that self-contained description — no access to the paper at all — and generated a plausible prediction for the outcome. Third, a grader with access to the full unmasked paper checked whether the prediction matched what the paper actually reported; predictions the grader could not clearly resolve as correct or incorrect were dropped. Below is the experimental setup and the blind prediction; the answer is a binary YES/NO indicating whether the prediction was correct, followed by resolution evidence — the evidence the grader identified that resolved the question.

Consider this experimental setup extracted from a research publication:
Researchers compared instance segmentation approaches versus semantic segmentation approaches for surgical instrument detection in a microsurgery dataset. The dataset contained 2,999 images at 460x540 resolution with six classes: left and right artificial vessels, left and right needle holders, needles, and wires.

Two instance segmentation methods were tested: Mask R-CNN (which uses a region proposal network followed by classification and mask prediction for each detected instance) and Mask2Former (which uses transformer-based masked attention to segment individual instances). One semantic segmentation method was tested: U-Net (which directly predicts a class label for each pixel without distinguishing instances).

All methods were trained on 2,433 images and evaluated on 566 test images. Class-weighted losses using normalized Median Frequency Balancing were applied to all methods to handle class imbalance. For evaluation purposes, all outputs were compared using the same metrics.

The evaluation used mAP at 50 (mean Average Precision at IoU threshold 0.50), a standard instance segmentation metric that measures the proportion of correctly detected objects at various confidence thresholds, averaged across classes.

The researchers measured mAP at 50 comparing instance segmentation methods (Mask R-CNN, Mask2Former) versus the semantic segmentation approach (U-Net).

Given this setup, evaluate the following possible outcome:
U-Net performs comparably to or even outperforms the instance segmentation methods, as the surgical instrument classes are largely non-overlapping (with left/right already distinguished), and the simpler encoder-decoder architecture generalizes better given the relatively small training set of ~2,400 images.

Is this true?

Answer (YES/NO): NO